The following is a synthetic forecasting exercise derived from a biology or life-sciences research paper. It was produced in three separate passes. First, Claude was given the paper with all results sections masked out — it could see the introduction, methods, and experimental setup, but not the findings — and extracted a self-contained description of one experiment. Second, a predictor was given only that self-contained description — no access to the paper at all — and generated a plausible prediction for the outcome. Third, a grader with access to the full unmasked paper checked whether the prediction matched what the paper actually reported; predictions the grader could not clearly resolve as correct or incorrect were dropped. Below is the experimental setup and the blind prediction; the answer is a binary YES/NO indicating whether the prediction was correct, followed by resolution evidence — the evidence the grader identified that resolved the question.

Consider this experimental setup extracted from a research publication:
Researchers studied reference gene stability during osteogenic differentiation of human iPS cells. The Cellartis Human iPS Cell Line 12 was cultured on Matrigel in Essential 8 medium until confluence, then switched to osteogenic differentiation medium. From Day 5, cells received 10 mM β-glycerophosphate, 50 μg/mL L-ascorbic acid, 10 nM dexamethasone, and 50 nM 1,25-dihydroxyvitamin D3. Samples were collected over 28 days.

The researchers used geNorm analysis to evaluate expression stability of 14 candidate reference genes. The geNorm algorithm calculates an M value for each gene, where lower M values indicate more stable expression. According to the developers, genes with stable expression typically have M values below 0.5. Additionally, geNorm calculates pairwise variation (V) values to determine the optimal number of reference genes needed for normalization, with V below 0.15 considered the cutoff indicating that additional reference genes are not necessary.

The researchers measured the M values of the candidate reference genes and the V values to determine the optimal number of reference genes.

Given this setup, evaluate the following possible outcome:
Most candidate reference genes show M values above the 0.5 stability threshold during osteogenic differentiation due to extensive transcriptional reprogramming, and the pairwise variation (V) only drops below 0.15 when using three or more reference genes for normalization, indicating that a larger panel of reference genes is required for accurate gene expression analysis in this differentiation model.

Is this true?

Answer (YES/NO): NO